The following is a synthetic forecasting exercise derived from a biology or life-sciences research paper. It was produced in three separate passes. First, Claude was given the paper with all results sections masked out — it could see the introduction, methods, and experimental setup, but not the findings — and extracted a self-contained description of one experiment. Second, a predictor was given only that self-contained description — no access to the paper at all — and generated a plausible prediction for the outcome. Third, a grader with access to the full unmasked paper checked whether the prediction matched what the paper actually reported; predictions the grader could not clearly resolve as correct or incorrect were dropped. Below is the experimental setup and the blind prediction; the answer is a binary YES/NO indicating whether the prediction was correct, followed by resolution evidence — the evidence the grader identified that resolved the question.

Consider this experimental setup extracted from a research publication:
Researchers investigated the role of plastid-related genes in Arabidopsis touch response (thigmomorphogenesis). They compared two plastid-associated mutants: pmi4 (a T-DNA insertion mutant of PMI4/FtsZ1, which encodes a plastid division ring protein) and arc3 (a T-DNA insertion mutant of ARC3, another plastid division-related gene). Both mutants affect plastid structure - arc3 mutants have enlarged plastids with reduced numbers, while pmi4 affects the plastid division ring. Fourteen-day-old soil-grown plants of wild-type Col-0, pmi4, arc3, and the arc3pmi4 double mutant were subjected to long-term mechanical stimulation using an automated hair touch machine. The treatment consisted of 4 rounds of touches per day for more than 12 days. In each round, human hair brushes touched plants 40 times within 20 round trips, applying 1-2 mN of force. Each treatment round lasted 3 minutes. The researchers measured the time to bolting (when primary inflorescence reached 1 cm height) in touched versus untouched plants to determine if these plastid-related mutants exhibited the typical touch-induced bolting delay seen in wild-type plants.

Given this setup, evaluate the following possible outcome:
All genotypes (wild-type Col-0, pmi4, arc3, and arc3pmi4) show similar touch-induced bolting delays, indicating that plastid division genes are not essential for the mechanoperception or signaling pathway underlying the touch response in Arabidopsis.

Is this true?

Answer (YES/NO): NO